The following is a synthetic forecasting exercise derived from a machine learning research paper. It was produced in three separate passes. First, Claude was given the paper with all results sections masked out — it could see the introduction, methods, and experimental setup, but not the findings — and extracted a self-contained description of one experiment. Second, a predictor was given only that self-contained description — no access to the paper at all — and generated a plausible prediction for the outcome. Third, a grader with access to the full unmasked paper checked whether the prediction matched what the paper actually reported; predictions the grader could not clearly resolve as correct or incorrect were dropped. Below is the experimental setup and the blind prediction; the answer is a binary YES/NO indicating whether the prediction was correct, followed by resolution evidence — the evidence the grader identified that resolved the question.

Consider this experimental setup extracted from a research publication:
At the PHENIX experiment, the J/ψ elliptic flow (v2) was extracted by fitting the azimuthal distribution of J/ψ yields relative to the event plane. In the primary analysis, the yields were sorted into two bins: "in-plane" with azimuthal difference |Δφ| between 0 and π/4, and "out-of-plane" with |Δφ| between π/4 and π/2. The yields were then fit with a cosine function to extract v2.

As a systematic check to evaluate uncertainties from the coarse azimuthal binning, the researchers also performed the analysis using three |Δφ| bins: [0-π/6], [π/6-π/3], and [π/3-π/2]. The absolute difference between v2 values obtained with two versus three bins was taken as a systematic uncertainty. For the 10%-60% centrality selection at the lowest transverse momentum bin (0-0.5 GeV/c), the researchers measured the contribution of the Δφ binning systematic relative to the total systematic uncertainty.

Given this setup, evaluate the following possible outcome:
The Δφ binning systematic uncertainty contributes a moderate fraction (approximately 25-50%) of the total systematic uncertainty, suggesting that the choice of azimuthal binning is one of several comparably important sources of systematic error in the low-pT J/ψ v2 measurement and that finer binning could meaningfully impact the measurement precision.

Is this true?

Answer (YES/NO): YES